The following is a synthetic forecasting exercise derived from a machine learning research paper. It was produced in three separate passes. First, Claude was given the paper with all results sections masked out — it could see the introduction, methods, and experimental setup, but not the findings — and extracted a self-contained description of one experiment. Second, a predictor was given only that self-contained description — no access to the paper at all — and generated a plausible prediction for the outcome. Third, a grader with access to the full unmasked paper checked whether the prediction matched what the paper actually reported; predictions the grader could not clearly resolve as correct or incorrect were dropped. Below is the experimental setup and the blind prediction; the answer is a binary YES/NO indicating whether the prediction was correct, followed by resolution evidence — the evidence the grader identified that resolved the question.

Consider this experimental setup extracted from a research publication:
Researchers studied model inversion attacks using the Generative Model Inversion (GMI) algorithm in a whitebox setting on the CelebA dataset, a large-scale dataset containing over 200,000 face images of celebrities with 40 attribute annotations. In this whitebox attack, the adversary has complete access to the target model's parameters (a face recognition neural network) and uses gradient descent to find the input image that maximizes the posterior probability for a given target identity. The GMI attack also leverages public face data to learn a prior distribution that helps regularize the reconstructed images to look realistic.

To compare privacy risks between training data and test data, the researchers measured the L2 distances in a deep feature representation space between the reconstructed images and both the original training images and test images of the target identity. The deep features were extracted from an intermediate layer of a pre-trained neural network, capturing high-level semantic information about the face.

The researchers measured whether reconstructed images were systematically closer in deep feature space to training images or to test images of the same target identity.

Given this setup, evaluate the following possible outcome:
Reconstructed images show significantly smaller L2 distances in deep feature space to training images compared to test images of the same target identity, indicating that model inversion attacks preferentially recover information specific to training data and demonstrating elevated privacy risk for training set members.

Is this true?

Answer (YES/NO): NO